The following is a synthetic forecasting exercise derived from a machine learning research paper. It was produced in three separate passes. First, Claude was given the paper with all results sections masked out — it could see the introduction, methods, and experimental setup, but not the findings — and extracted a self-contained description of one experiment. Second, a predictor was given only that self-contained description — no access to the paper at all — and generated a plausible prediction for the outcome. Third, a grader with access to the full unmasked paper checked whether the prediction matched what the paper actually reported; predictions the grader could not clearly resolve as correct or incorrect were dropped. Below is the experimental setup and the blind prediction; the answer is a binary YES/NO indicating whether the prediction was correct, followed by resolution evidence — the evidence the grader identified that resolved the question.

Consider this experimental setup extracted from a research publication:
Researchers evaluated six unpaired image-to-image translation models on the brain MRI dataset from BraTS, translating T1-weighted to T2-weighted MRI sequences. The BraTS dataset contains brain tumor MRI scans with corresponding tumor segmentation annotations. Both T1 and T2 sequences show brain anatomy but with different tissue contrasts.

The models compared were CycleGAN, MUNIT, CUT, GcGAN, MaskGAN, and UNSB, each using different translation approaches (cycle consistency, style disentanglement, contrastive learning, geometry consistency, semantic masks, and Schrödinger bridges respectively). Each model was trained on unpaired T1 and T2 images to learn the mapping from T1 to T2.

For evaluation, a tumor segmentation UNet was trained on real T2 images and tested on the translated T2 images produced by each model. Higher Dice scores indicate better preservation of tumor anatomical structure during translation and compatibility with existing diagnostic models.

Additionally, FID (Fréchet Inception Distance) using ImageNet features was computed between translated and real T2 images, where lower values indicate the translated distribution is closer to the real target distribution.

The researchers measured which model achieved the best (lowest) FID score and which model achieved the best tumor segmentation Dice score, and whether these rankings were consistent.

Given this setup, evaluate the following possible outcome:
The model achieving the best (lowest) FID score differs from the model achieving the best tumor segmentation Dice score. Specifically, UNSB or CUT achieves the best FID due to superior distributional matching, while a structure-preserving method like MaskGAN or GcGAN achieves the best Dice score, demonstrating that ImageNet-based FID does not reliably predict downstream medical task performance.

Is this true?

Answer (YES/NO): NO